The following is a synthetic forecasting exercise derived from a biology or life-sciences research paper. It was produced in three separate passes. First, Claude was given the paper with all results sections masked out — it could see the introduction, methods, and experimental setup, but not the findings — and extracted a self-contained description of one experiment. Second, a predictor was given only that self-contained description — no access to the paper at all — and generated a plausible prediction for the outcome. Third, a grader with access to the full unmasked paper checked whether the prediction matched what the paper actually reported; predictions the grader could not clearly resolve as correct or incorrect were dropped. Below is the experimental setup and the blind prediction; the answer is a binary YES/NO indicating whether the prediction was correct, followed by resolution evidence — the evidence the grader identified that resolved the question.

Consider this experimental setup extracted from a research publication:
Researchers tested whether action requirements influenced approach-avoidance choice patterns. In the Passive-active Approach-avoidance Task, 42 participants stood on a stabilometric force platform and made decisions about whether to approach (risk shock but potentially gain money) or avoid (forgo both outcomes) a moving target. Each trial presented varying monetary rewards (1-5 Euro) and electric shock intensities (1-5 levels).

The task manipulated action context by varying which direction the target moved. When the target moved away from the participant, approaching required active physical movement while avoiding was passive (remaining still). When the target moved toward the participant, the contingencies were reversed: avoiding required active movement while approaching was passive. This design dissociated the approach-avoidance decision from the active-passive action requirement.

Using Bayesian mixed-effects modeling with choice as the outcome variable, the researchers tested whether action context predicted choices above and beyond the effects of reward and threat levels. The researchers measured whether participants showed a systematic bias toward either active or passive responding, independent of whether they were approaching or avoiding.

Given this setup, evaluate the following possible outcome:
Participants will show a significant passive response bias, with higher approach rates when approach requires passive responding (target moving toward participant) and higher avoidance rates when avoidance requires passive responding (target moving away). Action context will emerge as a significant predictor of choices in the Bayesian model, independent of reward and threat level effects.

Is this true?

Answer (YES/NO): NO